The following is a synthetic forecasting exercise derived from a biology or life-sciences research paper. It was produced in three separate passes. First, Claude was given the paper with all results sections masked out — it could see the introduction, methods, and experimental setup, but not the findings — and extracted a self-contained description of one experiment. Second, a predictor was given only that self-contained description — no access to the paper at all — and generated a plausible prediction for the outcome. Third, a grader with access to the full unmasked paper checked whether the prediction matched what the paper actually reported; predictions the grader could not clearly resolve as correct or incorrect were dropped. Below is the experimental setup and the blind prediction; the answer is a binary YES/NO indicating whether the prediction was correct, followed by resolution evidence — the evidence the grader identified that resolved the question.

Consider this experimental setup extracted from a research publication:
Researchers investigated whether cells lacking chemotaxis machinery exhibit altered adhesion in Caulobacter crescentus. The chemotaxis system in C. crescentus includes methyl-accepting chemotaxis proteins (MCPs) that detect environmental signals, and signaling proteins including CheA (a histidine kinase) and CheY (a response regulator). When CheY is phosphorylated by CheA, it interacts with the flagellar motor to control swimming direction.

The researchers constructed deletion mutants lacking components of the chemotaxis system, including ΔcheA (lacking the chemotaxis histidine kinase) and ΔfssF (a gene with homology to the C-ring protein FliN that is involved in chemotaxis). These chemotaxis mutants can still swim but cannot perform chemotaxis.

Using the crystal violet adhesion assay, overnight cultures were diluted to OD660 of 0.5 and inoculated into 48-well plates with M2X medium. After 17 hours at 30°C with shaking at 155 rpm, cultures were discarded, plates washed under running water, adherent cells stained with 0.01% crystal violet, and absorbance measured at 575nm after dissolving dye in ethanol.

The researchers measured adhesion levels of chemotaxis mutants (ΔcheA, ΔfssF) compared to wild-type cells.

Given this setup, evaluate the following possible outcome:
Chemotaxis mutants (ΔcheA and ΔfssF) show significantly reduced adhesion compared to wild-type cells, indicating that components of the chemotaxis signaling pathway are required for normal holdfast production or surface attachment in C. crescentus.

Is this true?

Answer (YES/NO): NO